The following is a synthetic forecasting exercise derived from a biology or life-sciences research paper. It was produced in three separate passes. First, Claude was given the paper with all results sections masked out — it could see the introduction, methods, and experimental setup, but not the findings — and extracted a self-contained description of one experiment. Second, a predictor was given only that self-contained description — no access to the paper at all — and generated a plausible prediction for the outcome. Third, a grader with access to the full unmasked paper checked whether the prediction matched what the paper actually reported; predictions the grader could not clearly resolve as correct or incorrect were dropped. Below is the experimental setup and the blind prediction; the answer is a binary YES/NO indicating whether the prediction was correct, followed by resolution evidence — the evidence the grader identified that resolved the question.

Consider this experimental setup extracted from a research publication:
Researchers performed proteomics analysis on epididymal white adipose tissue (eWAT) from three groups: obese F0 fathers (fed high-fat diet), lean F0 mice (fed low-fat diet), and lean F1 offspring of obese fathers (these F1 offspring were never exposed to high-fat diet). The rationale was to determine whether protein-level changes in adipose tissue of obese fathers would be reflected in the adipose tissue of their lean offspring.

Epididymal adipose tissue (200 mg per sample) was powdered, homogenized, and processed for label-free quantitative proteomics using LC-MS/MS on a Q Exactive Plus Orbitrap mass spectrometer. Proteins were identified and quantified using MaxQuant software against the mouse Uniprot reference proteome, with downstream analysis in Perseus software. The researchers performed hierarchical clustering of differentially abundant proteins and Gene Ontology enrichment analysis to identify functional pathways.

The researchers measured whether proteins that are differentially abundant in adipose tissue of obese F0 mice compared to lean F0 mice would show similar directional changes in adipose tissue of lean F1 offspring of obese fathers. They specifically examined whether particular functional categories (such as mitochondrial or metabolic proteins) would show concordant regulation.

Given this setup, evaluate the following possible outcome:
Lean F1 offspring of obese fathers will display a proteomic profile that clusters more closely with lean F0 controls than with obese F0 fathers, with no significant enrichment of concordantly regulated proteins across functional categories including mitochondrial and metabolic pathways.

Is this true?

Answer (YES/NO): NO